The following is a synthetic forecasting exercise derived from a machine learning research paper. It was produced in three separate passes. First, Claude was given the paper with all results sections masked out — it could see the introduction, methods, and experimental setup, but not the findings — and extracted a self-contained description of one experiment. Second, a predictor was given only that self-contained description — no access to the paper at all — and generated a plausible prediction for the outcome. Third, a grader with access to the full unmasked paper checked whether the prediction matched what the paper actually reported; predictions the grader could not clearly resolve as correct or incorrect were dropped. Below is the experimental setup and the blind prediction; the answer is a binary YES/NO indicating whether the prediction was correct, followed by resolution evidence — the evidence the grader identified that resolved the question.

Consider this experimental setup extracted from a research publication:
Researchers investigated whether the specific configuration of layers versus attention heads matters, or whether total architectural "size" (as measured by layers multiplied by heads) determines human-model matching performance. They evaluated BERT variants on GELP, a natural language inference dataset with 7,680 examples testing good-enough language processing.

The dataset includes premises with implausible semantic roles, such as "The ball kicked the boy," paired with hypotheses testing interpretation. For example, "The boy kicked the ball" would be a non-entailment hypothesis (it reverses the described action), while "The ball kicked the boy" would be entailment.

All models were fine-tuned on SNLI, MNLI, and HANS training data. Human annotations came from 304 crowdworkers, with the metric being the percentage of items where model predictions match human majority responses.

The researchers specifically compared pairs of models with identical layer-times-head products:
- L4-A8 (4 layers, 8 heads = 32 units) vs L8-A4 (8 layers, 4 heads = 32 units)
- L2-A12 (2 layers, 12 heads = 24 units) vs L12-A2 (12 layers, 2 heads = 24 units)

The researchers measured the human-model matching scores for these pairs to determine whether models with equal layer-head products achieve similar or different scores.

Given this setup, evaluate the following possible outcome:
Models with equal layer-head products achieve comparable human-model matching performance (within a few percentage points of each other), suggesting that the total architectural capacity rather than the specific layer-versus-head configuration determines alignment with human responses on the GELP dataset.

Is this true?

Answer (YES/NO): NO